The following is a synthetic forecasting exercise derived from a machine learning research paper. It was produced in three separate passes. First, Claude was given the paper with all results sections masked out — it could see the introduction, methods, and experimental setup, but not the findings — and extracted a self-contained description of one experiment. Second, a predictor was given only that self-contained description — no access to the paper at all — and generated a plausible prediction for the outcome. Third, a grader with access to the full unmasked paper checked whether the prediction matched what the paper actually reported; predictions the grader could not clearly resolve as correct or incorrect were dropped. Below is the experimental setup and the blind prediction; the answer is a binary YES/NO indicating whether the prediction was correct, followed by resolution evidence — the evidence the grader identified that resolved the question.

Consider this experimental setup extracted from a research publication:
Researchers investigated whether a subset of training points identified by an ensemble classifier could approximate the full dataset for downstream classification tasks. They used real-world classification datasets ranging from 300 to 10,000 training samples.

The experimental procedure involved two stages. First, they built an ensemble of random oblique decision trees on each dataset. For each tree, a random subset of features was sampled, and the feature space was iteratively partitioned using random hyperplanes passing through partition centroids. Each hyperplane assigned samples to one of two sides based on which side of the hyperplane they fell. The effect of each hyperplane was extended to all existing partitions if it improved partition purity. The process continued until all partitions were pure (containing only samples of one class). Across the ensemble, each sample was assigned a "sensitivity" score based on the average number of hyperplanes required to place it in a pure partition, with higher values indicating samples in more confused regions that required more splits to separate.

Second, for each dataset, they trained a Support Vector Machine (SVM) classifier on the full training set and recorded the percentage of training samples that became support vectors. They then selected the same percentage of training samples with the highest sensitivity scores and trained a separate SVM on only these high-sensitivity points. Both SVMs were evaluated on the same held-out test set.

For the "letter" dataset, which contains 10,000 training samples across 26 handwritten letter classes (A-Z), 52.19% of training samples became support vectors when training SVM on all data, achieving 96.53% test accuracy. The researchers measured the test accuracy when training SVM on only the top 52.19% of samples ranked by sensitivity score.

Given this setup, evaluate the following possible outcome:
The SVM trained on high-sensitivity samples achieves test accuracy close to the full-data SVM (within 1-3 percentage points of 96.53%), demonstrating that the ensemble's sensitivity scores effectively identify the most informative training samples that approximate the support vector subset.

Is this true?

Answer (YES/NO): NO